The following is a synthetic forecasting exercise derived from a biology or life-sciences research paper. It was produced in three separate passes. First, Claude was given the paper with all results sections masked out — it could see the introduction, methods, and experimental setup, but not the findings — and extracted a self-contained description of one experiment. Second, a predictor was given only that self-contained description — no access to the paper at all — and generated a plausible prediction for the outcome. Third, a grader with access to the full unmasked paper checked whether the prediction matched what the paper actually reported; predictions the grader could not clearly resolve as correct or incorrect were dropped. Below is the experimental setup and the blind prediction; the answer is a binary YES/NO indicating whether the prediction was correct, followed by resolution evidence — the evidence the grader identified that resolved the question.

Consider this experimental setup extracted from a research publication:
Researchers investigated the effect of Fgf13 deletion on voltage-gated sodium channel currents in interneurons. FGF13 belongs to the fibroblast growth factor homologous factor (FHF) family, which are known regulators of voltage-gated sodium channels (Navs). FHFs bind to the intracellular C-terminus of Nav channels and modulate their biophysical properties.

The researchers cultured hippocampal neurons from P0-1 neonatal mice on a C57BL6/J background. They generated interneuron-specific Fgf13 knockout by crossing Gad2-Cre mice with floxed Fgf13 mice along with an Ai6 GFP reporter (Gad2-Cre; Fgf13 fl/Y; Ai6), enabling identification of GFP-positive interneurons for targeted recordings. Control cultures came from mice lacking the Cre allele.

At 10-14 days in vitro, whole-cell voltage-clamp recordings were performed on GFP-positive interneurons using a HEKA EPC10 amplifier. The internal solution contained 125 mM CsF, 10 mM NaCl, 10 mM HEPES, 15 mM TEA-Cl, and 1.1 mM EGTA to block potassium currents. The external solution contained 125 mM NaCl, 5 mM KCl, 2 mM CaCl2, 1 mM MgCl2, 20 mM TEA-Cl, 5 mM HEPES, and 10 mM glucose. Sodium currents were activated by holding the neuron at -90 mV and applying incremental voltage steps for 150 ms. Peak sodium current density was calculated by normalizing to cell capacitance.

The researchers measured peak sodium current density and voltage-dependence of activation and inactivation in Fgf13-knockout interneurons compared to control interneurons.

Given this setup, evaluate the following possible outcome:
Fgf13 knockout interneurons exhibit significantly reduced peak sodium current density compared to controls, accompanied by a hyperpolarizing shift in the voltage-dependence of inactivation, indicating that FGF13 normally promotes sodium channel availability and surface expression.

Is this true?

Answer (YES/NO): NO